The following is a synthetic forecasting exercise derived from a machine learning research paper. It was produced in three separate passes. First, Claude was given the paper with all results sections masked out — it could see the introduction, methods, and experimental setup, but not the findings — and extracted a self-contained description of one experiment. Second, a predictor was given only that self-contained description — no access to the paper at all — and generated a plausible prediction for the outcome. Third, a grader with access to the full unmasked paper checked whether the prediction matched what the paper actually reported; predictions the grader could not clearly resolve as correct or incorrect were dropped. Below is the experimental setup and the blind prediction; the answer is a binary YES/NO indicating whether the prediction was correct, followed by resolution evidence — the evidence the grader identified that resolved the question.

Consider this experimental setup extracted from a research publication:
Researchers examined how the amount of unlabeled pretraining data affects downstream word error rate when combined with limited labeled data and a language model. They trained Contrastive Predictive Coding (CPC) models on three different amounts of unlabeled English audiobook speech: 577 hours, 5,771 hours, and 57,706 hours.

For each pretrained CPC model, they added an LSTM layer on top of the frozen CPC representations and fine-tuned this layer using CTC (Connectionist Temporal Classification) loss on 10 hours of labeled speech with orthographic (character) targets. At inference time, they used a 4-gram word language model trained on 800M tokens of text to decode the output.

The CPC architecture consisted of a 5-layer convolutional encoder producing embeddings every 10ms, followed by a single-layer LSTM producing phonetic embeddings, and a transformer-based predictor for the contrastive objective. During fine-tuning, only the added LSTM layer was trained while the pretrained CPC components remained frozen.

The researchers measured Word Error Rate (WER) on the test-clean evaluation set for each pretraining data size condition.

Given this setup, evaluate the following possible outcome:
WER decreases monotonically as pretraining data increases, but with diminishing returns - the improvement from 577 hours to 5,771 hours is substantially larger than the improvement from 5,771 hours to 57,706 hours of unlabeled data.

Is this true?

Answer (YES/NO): YES